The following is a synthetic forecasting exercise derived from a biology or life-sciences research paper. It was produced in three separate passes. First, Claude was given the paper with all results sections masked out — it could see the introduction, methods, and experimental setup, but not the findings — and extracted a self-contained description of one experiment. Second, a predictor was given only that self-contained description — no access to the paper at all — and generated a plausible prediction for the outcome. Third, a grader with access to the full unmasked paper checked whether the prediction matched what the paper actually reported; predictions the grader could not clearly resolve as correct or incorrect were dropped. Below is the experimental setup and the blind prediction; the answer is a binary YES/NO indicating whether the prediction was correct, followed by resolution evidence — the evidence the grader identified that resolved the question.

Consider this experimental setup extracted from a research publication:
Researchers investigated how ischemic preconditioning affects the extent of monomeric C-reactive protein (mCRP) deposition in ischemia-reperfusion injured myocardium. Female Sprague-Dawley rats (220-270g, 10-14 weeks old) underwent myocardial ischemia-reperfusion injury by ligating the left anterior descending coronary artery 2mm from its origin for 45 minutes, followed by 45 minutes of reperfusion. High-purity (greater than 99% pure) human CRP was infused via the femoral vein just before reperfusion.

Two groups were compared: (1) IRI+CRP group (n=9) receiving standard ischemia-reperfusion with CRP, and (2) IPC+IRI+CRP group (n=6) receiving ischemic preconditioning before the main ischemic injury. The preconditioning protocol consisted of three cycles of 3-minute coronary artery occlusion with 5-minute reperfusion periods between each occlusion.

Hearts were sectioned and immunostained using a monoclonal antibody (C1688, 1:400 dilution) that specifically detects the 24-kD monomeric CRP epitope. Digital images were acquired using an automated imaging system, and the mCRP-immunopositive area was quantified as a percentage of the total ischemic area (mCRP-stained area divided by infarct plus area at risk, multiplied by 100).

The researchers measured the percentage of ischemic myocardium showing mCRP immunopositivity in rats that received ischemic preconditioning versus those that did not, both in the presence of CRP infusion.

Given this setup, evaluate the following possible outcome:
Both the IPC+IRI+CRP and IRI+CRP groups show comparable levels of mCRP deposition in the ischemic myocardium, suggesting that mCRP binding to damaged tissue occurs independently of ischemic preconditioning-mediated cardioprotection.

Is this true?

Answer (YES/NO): NO